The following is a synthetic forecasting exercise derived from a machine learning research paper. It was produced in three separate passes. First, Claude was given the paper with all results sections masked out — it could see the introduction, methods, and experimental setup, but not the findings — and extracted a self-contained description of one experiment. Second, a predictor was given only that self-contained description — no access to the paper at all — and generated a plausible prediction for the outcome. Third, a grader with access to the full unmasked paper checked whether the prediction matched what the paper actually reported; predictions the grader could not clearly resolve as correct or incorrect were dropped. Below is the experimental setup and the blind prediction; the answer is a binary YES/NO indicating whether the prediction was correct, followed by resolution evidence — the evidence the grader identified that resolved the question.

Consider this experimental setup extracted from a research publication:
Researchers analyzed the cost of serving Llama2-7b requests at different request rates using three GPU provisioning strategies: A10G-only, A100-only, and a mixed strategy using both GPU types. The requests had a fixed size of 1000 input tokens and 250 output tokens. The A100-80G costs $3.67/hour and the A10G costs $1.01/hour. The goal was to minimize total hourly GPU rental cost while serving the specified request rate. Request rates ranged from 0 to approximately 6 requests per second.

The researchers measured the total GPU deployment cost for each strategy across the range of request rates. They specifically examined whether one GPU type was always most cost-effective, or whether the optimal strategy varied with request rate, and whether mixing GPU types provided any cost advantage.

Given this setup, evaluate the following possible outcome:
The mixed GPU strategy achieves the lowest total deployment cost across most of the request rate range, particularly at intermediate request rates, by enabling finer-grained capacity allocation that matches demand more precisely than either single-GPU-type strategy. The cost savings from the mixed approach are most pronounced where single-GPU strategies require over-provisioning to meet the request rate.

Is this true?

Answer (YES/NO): YES